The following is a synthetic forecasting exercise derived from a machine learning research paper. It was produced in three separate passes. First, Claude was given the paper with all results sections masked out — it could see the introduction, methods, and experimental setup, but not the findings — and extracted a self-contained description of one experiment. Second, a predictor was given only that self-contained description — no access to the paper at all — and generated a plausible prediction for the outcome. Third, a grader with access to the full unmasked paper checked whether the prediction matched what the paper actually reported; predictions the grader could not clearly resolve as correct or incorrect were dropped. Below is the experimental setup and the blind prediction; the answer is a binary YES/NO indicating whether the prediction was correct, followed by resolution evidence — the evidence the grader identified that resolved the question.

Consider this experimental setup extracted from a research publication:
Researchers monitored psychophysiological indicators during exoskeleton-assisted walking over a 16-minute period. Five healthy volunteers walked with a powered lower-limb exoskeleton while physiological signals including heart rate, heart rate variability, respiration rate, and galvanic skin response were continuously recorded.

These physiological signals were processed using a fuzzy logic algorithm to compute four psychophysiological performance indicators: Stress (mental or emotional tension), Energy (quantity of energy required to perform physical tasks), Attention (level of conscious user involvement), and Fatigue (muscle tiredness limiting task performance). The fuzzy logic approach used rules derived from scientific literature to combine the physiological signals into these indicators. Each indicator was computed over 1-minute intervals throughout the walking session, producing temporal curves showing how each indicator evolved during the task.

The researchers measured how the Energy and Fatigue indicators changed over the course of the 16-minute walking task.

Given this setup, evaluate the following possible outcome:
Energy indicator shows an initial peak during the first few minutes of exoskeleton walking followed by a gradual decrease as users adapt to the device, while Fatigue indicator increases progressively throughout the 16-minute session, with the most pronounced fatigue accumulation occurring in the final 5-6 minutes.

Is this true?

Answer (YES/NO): NO